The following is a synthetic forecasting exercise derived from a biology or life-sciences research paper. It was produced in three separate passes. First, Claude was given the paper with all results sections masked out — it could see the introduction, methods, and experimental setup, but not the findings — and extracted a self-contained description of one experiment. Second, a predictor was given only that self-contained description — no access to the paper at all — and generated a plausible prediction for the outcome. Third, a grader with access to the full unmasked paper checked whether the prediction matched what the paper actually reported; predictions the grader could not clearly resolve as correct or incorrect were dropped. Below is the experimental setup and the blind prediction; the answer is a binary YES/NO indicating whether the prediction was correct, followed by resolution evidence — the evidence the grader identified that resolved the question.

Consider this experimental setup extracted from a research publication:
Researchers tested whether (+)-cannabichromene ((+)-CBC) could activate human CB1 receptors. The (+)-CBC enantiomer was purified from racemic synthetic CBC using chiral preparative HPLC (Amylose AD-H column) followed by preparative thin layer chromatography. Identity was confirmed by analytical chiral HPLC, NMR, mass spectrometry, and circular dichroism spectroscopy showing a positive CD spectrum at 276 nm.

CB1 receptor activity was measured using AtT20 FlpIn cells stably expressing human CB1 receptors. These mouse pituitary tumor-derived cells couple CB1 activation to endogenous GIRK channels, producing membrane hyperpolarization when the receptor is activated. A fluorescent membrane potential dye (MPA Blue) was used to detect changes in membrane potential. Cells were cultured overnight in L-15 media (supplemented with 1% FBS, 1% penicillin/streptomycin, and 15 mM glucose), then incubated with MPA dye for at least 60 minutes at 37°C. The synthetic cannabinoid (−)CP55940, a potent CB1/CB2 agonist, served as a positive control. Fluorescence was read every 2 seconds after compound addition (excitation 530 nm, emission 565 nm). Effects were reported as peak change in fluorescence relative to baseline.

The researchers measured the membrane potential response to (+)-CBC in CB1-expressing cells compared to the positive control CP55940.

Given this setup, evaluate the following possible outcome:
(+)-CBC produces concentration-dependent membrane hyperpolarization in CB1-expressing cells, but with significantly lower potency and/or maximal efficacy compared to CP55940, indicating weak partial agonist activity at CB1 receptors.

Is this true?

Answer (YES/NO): NO